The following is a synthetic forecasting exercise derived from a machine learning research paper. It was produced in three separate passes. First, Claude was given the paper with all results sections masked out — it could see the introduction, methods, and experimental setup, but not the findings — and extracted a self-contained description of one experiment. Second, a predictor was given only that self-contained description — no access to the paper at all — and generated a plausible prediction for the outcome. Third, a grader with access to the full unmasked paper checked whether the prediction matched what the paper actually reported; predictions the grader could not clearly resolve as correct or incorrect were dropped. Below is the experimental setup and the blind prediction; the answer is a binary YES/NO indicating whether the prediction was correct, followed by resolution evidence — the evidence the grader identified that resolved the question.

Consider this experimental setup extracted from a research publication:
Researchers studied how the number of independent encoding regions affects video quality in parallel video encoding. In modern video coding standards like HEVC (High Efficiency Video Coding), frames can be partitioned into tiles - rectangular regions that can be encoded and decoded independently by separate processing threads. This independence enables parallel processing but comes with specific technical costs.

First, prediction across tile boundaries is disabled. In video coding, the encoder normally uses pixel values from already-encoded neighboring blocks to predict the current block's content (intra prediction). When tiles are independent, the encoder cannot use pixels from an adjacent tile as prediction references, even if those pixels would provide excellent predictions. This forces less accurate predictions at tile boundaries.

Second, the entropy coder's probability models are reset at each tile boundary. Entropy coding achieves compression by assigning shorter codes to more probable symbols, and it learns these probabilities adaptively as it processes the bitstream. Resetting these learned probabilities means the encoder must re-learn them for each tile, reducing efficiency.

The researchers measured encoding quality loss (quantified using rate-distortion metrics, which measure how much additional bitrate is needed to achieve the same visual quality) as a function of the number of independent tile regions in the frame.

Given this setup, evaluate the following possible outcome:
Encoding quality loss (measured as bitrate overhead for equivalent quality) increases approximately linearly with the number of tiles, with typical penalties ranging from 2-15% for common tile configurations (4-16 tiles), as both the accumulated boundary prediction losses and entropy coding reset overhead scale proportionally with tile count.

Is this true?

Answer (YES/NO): NO